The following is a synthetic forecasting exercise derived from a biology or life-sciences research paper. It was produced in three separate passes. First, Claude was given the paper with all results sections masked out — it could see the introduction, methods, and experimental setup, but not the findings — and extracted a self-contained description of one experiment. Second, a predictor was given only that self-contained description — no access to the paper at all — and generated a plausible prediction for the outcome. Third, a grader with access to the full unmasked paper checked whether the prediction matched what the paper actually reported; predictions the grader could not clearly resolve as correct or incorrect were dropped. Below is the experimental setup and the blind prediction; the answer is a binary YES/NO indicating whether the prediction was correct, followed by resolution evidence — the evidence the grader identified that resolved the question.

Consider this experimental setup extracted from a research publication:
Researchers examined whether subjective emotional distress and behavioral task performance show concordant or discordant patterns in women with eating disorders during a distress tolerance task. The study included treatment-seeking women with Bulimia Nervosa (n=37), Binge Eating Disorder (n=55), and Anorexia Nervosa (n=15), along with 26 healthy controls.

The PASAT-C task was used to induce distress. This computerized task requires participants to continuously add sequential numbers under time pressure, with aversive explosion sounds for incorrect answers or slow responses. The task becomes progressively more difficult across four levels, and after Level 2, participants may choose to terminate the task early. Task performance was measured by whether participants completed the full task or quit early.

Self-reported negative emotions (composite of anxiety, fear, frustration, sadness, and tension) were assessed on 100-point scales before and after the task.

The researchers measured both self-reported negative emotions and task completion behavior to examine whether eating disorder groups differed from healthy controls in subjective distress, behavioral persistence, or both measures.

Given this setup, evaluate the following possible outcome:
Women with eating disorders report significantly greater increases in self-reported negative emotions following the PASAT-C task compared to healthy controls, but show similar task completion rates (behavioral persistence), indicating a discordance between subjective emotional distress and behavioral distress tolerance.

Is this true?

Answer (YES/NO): NO